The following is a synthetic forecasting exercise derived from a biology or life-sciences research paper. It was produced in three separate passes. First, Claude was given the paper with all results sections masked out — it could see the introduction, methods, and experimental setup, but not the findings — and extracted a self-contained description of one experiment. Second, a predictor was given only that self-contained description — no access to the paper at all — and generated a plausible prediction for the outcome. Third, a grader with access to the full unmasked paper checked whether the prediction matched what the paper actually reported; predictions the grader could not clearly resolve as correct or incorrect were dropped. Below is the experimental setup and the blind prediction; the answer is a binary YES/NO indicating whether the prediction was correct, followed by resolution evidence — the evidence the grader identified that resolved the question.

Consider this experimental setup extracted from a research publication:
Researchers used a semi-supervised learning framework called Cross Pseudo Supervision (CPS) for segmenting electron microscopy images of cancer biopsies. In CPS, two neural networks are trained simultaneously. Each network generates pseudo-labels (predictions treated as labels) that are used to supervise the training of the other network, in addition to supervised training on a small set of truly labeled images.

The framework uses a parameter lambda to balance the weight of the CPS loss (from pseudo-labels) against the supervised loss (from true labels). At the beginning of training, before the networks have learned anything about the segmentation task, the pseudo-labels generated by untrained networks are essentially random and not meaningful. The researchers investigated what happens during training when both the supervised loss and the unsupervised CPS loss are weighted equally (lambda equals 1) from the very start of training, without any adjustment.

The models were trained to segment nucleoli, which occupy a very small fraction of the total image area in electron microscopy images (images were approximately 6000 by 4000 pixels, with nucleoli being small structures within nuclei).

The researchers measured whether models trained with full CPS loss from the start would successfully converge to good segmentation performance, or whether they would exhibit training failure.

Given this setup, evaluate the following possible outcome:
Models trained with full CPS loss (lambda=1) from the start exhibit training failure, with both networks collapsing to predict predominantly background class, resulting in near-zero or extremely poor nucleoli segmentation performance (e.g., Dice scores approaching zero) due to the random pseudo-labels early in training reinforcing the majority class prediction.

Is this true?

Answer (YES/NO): YES